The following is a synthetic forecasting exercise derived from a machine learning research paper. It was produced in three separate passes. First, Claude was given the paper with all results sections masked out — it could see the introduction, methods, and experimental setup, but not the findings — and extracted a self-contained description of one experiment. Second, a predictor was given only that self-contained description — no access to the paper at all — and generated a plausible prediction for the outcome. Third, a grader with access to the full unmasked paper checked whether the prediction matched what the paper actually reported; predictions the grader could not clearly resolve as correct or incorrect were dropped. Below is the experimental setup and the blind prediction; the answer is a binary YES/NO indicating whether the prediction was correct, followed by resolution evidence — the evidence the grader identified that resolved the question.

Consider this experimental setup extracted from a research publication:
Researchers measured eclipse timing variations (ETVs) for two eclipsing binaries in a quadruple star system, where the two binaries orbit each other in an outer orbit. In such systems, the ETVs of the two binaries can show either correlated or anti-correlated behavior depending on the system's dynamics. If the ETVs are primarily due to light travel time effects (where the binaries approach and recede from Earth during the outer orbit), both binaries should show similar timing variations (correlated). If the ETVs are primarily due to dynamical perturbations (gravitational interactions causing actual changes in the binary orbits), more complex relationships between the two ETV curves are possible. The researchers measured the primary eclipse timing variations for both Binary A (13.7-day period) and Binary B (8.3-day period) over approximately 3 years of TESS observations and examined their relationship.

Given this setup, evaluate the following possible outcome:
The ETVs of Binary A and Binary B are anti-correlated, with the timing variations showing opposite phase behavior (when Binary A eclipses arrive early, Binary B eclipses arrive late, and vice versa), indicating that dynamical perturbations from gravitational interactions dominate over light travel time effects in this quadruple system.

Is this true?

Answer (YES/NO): NO